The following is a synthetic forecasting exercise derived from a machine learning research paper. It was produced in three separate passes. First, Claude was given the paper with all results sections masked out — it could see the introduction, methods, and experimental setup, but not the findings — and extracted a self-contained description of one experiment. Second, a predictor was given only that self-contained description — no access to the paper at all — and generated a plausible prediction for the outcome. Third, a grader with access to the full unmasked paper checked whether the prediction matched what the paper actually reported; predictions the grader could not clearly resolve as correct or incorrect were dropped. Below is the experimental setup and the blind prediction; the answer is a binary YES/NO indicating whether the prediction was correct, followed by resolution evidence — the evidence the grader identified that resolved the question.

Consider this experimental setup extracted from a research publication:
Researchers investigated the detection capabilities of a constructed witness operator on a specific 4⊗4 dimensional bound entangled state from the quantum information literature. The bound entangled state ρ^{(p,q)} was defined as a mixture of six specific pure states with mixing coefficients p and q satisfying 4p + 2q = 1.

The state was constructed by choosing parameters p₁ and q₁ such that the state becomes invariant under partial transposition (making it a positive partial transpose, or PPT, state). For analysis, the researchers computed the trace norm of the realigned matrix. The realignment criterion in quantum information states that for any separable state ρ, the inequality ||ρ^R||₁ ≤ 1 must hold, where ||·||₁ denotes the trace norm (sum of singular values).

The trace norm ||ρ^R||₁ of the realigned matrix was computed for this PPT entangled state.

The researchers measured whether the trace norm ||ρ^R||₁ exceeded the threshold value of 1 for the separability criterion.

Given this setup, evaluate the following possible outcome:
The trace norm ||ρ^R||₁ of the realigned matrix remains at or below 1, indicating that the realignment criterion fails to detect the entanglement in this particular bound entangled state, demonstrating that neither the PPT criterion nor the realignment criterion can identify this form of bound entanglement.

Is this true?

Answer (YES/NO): NO